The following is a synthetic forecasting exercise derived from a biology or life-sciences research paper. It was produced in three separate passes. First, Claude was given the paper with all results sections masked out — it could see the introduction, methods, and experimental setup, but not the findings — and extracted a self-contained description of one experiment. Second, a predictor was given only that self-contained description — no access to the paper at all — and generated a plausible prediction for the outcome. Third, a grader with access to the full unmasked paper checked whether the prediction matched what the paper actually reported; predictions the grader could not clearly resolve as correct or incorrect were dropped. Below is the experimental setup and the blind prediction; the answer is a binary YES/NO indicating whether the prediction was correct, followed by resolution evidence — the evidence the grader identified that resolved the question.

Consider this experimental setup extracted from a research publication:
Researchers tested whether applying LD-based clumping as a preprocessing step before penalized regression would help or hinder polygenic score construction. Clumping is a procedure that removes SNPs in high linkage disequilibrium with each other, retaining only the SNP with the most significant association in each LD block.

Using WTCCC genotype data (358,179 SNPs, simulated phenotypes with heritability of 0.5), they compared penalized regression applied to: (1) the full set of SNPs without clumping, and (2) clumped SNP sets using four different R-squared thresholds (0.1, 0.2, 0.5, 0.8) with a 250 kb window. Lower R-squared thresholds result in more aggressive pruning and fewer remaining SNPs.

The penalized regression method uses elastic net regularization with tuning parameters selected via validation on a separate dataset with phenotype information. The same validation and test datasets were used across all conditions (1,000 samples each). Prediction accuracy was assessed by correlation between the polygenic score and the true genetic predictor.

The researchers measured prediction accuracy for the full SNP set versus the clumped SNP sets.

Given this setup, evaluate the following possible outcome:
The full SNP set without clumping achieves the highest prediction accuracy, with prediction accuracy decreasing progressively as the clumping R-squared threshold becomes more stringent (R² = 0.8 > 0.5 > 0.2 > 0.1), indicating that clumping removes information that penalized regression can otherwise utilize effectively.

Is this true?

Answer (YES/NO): YES